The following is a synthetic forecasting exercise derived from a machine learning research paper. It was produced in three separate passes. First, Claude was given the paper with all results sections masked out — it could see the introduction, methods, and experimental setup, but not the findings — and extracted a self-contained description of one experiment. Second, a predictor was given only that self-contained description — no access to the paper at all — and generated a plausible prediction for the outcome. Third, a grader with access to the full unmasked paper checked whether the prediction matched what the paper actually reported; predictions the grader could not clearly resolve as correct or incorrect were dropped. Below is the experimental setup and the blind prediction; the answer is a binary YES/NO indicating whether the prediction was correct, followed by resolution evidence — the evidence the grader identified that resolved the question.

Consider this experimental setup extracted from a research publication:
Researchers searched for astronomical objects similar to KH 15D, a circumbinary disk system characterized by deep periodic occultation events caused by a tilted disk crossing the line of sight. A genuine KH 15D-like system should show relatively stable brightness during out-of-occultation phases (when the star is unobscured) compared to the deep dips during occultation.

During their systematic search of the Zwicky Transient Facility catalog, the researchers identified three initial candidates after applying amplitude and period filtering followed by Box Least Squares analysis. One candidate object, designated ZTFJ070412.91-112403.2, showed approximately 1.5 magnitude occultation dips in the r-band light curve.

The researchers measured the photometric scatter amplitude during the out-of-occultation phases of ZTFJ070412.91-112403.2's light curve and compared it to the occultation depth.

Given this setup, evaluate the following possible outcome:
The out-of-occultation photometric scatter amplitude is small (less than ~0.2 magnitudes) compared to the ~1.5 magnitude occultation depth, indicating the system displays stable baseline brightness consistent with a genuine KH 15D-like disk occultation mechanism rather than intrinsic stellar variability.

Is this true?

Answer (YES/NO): NO